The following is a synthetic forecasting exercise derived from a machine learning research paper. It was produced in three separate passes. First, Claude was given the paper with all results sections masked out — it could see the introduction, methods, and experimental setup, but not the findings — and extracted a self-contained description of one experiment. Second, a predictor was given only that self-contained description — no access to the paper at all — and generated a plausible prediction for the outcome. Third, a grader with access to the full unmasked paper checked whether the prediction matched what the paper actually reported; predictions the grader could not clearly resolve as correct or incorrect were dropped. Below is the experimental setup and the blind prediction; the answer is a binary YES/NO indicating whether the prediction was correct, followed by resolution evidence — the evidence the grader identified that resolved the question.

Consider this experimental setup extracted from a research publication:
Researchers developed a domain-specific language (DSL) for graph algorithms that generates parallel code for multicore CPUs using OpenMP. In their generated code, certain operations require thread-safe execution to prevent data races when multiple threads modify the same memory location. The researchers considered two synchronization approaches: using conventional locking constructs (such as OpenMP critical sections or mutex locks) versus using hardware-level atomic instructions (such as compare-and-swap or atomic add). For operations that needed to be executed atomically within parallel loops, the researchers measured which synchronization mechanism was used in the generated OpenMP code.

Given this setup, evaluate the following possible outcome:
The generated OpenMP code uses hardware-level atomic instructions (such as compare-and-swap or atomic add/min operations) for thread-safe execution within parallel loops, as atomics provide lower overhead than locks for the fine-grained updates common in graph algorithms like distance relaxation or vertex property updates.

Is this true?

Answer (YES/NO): YES